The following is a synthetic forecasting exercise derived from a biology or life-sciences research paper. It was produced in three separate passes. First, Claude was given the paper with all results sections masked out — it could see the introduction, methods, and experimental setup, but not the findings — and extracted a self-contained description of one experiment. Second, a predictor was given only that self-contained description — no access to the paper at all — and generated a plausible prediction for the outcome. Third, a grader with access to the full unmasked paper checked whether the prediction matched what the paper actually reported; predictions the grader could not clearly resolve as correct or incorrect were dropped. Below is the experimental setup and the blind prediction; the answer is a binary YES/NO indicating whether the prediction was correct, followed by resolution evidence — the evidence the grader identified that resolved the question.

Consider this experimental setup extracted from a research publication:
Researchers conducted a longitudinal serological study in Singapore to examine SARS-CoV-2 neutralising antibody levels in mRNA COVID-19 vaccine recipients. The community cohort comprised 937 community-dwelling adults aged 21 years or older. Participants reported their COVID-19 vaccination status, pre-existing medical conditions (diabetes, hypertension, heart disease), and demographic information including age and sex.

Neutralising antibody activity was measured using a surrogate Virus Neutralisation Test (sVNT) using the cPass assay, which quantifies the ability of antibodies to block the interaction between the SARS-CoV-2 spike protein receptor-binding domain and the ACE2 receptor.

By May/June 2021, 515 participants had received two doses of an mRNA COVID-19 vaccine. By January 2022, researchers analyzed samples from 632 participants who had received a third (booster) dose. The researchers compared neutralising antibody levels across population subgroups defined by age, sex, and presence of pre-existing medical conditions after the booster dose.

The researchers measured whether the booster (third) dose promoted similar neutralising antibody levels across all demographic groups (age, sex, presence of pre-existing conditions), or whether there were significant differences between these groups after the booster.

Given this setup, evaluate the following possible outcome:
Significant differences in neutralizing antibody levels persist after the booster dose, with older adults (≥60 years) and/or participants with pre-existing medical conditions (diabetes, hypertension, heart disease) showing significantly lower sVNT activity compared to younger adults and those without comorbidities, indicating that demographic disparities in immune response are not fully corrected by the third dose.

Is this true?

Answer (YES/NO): NO